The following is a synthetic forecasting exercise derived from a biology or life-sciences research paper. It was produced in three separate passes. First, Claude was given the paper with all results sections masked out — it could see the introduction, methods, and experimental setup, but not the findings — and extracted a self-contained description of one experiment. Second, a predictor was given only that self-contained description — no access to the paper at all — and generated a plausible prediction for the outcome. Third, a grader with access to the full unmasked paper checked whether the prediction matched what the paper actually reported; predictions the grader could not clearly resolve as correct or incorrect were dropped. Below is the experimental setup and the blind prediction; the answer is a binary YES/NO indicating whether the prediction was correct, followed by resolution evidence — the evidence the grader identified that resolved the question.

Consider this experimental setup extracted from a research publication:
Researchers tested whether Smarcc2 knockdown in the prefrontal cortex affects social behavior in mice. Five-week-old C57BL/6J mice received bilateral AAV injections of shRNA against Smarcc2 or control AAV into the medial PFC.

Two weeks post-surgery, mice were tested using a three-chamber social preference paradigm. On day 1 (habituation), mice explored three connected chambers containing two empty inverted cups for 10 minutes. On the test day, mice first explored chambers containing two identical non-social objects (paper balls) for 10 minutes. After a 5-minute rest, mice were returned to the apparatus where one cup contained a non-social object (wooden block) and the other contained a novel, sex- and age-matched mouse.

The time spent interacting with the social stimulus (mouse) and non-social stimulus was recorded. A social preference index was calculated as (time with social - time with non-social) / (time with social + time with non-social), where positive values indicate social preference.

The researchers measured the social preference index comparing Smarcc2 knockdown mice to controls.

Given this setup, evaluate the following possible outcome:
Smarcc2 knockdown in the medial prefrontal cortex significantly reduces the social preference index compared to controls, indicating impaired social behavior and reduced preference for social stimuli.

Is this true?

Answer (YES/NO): NO